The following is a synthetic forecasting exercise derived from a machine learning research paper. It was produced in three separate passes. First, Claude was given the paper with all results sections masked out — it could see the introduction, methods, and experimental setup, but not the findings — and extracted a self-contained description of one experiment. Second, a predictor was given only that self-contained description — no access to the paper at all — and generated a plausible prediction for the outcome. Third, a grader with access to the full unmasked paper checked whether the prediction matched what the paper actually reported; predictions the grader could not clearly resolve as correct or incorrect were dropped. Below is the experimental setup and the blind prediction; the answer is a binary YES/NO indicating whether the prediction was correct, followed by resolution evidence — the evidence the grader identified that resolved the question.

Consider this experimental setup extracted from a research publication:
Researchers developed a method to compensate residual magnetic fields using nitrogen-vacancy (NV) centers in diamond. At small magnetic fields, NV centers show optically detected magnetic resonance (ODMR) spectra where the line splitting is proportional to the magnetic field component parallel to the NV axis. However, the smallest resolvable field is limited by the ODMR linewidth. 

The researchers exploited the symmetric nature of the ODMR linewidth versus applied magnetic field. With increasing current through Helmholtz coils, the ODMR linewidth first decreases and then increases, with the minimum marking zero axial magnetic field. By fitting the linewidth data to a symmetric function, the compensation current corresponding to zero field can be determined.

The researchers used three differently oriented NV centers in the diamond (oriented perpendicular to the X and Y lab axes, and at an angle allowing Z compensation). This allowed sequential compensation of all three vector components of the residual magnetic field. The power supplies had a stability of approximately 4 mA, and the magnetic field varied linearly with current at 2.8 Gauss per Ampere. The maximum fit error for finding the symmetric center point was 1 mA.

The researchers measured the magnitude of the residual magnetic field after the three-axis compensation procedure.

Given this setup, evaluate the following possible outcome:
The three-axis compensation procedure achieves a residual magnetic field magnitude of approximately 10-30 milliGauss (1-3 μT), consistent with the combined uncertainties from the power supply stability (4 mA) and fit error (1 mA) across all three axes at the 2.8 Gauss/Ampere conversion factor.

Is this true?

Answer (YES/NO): YES